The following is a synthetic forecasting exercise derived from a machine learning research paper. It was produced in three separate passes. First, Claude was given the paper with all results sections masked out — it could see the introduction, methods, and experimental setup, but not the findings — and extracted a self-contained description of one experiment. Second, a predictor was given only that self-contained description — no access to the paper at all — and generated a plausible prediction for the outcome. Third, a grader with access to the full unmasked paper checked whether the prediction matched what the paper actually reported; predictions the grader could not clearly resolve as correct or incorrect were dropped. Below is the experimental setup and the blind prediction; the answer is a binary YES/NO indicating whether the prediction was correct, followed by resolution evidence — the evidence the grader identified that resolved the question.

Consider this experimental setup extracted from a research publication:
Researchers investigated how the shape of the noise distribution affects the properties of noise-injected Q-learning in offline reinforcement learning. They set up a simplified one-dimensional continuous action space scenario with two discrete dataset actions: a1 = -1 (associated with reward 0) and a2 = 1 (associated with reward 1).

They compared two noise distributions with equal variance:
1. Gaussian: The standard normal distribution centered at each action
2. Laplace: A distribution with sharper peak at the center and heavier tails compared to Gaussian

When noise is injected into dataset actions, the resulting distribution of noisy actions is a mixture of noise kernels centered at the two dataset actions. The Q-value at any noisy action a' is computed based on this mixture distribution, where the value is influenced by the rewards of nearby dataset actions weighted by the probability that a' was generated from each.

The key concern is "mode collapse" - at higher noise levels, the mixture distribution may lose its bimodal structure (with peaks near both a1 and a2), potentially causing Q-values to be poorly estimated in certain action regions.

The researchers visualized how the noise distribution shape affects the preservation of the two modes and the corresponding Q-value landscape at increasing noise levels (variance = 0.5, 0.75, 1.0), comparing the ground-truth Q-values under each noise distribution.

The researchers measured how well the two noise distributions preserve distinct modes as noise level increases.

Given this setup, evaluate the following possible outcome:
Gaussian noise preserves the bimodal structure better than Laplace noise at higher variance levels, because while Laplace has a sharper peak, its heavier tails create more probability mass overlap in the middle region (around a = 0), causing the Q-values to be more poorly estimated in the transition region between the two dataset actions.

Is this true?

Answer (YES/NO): NO